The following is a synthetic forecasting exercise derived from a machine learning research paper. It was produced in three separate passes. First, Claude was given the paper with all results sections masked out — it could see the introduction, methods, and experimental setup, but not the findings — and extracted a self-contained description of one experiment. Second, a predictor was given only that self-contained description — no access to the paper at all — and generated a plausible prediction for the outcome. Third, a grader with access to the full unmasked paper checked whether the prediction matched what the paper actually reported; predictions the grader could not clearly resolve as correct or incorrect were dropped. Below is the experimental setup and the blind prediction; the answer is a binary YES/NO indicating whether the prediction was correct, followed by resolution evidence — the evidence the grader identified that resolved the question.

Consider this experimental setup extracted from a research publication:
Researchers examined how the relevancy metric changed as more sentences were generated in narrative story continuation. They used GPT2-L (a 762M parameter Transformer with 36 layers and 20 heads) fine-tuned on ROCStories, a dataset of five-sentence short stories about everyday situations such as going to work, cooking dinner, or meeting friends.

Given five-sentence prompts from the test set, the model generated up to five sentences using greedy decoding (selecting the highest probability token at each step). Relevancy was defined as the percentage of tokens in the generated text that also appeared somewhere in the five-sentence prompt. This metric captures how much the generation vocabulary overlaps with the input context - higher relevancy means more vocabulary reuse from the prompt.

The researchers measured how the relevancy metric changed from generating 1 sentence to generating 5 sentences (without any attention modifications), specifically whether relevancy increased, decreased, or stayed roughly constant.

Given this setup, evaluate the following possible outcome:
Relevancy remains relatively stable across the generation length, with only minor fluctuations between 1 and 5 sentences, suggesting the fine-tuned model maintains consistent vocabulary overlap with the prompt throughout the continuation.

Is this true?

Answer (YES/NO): NO